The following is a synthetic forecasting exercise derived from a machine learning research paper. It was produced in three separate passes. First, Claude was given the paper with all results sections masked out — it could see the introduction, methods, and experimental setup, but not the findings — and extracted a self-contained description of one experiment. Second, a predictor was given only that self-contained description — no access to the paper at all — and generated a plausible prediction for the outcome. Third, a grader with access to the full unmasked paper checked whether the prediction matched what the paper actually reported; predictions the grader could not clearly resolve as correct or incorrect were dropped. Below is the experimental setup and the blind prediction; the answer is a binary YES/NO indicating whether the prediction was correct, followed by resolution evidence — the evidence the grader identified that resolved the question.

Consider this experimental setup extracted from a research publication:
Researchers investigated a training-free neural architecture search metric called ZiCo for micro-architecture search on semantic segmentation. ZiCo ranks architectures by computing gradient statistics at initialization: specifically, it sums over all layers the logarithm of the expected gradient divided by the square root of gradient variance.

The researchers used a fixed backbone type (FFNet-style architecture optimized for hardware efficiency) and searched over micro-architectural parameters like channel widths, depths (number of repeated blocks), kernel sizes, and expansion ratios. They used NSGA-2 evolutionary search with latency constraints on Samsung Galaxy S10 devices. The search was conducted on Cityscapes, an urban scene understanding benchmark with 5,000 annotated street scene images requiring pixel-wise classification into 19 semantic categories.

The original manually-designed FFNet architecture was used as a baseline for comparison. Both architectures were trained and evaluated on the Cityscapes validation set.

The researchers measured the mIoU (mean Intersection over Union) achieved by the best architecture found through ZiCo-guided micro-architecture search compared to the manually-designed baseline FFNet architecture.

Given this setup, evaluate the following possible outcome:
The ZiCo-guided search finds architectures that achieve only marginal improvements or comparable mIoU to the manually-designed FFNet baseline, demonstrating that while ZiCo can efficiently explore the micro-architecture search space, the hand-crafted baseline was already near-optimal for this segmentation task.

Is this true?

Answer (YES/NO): NO